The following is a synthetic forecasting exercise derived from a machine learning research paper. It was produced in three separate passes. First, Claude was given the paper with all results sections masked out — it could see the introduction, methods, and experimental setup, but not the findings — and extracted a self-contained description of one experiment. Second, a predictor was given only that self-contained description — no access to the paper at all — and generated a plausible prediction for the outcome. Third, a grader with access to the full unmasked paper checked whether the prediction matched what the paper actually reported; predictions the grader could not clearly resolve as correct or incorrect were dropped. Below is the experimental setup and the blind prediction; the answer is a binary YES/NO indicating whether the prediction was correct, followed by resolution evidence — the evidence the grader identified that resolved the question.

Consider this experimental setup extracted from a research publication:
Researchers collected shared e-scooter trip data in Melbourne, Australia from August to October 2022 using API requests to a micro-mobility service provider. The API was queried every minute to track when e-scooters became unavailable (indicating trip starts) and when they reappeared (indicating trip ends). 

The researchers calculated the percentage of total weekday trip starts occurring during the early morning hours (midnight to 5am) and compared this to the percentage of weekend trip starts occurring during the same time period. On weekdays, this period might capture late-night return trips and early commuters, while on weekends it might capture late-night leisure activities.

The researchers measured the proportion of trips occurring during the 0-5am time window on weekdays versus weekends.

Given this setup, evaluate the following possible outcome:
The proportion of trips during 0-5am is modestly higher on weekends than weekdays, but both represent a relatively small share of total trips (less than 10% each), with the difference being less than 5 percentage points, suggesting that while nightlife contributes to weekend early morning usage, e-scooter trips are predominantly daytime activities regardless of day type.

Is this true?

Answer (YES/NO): NO